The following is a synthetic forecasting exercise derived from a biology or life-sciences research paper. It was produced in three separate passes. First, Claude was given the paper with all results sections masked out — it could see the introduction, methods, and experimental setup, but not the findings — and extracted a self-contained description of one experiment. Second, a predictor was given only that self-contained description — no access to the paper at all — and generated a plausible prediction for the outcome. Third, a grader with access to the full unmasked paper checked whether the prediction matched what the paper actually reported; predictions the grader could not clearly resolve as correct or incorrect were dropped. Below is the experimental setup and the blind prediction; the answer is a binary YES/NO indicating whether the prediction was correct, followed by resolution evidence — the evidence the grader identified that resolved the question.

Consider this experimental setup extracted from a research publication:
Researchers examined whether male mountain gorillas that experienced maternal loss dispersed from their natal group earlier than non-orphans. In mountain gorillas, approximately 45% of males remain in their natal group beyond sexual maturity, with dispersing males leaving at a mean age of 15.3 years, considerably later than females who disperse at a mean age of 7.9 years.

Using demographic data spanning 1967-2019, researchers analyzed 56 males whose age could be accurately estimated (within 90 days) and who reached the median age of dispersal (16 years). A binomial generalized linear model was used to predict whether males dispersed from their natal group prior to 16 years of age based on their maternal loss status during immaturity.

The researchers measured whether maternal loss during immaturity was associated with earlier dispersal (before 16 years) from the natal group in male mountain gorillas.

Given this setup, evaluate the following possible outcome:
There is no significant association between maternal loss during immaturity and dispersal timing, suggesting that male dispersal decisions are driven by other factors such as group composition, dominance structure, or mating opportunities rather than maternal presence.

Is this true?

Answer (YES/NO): NO